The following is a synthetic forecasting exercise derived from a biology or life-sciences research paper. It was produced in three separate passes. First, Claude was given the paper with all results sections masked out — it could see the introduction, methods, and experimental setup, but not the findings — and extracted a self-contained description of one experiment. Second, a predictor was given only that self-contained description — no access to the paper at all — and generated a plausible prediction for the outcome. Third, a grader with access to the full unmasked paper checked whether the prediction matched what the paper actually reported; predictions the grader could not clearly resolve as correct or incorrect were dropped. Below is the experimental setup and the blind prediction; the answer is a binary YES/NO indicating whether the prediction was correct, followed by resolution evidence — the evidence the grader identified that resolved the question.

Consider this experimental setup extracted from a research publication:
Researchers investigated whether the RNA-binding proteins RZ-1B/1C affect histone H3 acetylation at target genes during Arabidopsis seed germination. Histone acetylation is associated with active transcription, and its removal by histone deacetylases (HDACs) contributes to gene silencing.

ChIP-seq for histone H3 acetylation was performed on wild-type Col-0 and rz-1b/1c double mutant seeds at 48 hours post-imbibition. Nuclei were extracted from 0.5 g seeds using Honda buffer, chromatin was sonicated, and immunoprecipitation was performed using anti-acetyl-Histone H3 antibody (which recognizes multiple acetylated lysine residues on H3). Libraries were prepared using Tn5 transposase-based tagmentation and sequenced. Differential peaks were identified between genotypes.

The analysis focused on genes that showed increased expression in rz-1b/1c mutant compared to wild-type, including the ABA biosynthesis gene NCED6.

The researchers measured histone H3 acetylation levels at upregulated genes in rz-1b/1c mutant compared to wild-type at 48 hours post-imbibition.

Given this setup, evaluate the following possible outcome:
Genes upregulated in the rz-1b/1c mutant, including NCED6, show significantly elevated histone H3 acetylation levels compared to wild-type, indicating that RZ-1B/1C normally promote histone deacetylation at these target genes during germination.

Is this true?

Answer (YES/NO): YES